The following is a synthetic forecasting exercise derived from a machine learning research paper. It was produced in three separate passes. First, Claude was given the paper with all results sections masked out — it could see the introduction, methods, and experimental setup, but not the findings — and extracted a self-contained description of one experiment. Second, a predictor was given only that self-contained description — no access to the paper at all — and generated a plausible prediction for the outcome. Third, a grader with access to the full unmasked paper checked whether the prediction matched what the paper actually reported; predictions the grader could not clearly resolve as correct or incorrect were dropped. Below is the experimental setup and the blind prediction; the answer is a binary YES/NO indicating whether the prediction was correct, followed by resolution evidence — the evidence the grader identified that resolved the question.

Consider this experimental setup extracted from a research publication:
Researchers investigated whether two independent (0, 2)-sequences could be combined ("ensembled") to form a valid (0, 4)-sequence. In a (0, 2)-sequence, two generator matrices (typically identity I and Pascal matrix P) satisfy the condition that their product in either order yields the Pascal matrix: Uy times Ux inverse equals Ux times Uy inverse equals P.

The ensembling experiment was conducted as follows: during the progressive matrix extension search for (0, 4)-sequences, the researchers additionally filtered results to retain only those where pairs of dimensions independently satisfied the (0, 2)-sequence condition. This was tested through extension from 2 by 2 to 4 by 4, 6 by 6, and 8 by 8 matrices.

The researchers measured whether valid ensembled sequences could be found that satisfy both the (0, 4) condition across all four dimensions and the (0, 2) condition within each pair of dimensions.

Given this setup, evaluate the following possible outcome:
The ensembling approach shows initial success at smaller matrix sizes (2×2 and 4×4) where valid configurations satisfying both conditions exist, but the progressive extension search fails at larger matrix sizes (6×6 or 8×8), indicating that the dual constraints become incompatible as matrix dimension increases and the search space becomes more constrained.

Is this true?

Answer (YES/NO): NO